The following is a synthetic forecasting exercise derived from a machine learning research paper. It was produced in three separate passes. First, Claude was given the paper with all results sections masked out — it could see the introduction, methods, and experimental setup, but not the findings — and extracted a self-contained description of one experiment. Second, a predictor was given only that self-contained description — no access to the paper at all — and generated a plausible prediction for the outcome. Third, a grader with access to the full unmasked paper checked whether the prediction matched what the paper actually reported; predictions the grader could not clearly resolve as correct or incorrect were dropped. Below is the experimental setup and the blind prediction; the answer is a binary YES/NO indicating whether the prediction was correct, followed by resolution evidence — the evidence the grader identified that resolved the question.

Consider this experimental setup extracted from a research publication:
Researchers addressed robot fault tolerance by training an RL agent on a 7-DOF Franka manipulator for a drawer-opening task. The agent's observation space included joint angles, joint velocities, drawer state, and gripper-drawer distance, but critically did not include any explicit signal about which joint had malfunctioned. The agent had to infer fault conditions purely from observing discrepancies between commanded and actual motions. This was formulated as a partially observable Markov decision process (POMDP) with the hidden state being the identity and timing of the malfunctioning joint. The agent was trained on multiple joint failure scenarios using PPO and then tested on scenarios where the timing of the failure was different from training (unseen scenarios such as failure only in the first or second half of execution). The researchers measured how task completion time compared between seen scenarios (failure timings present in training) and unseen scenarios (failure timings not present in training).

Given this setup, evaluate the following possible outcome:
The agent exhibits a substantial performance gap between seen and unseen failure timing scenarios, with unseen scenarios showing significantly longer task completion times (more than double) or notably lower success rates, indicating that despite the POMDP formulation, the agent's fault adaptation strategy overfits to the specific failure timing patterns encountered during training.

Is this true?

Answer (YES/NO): NO